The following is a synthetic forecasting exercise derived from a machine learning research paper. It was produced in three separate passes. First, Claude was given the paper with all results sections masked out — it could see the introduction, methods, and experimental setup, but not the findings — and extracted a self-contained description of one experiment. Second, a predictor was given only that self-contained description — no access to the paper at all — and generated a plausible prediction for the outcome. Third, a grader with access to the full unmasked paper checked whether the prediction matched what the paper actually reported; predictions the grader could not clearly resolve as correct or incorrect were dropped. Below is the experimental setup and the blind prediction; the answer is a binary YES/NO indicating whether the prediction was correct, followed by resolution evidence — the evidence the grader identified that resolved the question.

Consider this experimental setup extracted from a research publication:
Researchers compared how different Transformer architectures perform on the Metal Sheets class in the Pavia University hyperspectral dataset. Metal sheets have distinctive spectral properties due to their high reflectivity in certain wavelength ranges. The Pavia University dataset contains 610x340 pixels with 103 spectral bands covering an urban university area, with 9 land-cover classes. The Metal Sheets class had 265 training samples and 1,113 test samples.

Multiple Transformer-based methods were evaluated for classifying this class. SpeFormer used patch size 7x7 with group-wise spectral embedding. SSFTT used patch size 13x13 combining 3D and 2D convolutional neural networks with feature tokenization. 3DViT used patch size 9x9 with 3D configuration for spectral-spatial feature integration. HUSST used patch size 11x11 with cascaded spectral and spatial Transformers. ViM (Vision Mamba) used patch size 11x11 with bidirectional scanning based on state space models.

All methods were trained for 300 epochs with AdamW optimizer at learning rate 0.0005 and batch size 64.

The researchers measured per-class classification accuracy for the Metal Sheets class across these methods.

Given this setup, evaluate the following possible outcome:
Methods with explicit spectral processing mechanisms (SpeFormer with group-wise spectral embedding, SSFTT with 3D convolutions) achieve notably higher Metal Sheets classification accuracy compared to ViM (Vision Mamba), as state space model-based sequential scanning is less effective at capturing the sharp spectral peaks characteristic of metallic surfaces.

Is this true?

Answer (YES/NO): NO